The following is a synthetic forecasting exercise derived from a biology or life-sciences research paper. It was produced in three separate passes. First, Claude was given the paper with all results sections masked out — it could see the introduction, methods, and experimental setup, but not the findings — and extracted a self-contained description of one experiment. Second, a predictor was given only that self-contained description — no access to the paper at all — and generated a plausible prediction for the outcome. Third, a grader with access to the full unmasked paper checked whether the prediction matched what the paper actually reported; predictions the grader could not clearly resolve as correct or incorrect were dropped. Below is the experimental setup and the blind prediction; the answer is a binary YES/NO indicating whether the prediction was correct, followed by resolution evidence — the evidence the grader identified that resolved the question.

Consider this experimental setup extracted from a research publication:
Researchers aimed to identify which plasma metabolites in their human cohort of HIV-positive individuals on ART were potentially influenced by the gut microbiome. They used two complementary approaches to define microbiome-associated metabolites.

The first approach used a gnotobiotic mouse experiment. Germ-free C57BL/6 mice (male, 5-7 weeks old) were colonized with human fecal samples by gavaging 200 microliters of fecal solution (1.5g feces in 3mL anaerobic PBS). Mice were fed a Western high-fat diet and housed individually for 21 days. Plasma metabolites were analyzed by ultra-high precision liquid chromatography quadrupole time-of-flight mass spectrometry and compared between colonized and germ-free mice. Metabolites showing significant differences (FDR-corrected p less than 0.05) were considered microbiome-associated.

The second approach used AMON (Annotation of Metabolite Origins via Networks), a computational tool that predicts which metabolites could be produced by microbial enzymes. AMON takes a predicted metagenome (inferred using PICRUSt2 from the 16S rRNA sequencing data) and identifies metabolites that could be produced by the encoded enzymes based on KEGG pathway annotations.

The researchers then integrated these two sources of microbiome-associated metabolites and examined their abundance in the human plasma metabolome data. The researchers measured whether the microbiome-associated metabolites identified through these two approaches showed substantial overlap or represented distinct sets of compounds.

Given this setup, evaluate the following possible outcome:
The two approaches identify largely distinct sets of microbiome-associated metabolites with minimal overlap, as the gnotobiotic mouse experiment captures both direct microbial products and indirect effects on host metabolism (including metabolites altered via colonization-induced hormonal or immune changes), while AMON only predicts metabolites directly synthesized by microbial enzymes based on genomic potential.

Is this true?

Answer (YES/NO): YES